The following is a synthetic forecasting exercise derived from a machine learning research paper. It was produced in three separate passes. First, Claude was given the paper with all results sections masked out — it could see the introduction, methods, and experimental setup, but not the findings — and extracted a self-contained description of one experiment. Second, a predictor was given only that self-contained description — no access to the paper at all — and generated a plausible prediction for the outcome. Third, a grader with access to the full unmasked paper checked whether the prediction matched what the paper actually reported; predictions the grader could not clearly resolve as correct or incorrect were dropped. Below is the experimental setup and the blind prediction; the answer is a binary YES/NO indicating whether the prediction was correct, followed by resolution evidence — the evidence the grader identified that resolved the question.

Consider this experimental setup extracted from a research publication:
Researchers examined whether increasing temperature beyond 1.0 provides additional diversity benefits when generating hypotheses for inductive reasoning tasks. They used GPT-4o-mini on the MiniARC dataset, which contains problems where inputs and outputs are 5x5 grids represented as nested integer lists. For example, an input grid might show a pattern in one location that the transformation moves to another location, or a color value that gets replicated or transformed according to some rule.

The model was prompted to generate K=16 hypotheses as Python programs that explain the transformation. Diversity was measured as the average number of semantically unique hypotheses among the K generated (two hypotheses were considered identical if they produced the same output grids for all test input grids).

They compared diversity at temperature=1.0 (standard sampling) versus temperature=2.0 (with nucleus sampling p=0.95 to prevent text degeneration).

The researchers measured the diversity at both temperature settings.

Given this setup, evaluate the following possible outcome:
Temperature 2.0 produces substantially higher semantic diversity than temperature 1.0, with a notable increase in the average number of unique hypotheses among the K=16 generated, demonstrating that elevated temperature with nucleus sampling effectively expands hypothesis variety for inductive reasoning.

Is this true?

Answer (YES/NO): NO